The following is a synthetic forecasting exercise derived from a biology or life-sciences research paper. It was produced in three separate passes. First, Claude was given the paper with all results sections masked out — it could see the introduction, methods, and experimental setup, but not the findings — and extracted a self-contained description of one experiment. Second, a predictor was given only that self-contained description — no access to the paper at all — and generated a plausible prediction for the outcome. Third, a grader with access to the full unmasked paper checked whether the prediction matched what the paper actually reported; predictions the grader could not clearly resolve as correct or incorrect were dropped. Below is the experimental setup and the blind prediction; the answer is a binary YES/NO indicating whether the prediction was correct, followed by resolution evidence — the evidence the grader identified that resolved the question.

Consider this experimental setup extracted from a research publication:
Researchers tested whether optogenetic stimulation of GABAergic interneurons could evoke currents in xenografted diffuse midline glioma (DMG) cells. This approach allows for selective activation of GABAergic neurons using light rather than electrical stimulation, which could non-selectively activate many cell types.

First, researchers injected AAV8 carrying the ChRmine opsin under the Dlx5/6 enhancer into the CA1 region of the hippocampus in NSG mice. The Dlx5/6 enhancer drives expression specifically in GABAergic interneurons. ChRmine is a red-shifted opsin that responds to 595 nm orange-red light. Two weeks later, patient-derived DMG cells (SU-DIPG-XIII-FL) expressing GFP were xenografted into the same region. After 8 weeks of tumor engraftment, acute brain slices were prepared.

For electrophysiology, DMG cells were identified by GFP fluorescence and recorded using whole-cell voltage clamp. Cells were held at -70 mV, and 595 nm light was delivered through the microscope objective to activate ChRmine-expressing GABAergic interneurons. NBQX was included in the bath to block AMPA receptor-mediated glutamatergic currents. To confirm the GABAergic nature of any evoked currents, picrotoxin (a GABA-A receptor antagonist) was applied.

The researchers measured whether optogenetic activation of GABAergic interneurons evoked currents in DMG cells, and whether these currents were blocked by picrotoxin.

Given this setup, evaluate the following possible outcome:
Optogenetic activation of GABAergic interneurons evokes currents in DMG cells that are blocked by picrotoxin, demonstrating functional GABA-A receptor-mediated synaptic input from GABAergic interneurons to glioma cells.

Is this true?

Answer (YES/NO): YES